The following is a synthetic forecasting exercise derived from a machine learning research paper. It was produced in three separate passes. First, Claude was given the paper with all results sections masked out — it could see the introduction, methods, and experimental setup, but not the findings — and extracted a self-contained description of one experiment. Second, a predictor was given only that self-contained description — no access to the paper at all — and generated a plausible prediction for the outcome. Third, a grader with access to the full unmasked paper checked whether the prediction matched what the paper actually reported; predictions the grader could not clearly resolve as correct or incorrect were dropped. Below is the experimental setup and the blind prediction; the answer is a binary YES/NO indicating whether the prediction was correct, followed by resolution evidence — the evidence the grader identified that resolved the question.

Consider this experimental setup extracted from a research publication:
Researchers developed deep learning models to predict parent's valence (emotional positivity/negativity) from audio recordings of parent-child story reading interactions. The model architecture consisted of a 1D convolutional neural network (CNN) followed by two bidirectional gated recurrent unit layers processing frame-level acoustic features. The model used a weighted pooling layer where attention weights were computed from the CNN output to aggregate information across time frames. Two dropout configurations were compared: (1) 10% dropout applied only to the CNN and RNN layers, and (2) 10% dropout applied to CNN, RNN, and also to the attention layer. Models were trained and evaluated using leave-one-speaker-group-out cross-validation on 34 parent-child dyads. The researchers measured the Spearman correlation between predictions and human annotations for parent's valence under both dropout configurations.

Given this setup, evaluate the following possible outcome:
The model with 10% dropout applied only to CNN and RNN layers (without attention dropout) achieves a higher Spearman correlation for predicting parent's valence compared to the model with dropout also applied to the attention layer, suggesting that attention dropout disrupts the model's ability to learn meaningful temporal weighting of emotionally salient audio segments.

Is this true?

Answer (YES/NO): YES